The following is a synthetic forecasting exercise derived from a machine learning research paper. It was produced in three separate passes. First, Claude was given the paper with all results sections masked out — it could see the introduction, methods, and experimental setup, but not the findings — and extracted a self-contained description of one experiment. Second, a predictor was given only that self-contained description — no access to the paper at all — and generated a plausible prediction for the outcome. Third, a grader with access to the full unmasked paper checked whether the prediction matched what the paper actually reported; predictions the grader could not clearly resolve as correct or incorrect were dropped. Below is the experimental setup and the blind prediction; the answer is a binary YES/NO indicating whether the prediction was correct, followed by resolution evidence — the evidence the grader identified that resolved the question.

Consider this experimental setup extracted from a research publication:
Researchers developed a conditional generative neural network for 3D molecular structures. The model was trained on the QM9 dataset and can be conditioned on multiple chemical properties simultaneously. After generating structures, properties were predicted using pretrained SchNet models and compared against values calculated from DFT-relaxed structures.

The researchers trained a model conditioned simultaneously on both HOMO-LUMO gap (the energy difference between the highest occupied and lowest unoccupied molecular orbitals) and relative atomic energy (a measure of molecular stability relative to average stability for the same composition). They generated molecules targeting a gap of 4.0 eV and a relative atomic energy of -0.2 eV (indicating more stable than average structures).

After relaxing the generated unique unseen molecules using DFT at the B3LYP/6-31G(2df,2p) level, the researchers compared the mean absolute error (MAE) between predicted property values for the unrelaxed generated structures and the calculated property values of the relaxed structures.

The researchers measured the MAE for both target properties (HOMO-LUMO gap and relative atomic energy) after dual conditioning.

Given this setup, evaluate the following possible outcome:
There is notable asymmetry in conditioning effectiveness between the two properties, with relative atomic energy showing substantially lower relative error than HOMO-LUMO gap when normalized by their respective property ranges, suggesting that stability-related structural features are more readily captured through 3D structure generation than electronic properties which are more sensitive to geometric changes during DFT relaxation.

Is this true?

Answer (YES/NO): NO